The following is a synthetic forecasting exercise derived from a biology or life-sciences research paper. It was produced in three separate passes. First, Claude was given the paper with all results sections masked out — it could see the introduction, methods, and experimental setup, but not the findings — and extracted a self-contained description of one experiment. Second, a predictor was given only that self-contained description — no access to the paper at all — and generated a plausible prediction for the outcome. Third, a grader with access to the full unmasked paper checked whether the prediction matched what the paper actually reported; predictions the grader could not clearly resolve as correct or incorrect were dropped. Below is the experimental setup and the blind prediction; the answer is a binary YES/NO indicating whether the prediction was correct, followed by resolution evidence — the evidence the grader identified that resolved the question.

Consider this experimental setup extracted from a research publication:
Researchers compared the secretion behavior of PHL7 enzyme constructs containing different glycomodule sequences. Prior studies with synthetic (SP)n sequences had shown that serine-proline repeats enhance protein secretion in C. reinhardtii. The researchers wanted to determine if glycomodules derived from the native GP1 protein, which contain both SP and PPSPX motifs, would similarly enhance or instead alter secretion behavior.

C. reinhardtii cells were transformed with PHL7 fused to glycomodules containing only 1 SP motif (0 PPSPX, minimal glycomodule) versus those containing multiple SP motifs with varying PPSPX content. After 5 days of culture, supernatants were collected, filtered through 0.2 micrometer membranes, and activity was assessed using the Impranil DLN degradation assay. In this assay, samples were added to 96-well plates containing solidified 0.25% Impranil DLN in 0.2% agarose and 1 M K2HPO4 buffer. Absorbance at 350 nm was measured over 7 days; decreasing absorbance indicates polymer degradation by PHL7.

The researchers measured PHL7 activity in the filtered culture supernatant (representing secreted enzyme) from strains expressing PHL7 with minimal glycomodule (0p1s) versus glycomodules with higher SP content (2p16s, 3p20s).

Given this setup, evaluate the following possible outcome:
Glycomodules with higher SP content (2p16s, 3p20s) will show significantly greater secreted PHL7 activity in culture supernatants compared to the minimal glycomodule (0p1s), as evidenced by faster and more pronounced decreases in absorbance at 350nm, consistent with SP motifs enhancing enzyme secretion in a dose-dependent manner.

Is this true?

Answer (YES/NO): NO